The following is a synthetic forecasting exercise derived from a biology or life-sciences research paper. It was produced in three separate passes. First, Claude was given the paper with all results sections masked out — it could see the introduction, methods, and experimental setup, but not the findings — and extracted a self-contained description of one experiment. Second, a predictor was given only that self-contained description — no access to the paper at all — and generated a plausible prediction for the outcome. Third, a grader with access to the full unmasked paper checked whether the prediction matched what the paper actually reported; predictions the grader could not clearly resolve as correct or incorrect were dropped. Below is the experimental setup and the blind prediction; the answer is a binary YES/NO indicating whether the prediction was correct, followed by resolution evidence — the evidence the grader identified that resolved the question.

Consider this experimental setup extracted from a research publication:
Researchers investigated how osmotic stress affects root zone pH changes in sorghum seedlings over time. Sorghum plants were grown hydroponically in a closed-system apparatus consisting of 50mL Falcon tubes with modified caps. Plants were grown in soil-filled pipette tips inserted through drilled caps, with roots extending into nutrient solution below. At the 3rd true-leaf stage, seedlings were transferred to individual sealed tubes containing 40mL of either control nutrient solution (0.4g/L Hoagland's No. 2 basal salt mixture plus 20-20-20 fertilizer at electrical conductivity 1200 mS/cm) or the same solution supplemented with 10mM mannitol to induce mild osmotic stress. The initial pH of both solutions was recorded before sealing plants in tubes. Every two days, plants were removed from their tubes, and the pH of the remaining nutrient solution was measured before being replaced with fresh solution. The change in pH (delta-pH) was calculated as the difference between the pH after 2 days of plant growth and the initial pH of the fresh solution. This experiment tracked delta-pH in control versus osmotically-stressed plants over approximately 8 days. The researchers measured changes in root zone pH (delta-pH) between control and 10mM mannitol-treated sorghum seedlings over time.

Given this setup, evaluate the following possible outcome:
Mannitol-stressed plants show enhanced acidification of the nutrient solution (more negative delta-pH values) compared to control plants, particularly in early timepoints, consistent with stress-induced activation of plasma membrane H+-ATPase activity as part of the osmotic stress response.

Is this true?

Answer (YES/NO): NO